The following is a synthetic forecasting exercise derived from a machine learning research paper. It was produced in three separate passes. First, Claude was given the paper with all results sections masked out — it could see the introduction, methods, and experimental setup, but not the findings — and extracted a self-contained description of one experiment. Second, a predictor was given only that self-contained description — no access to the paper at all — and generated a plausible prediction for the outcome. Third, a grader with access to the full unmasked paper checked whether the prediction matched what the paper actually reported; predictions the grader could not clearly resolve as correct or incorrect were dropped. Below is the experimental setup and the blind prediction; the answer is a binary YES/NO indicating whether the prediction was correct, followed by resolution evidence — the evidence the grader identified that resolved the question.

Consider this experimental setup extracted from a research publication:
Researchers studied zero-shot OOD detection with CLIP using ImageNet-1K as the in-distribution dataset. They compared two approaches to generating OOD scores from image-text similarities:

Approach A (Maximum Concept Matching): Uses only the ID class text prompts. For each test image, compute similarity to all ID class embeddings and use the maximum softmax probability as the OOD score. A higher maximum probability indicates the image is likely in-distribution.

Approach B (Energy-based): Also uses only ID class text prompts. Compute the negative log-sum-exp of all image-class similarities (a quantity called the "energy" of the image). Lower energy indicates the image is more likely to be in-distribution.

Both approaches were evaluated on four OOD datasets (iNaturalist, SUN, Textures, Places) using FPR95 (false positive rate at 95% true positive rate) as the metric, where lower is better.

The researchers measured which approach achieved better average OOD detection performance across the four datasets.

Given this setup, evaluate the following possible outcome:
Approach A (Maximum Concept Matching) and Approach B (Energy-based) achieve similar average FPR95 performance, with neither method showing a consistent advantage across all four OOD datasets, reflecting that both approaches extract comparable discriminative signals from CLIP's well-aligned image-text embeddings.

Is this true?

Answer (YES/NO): NO